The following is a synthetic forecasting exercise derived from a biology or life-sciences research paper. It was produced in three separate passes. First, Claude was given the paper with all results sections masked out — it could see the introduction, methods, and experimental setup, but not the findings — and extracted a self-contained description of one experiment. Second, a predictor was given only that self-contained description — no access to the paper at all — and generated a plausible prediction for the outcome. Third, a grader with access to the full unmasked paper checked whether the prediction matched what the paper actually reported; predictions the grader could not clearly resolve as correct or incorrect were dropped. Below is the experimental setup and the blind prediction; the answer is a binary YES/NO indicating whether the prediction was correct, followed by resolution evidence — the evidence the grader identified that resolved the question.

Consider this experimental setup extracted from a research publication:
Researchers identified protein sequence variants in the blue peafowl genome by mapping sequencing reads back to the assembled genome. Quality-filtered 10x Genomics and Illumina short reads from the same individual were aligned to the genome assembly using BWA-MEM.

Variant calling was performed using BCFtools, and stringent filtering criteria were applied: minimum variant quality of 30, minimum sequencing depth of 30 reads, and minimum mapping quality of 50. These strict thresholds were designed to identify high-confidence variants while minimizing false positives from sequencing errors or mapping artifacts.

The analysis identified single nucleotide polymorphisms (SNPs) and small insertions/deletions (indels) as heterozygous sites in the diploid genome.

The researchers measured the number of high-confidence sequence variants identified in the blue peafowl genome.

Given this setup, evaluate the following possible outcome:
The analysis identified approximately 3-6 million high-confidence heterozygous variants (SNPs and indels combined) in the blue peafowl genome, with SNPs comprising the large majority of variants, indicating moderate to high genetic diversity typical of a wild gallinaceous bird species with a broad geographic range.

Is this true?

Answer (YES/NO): NO